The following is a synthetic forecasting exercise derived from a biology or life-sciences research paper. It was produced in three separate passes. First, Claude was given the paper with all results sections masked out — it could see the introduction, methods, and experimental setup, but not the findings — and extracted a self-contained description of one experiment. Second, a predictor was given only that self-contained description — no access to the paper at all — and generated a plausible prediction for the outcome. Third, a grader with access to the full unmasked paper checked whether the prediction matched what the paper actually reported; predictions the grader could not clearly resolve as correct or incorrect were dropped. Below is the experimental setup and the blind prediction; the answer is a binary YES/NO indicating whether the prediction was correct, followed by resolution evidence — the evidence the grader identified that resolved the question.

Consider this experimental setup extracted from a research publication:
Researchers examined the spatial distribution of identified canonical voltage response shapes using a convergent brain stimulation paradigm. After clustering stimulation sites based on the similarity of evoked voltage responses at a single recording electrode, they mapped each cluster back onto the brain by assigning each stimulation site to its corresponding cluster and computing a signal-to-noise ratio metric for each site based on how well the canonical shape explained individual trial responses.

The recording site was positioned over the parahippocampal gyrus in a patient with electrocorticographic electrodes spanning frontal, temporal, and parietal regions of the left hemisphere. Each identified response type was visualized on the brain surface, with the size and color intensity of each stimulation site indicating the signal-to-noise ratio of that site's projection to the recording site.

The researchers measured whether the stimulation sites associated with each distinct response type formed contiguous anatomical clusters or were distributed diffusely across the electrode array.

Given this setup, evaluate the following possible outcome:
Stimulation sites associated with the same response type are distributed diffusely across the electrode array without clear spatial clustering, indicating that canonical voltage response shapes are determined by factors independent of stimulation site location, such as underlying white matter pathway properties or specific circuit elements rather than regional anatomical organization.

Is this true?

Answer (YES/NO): NO